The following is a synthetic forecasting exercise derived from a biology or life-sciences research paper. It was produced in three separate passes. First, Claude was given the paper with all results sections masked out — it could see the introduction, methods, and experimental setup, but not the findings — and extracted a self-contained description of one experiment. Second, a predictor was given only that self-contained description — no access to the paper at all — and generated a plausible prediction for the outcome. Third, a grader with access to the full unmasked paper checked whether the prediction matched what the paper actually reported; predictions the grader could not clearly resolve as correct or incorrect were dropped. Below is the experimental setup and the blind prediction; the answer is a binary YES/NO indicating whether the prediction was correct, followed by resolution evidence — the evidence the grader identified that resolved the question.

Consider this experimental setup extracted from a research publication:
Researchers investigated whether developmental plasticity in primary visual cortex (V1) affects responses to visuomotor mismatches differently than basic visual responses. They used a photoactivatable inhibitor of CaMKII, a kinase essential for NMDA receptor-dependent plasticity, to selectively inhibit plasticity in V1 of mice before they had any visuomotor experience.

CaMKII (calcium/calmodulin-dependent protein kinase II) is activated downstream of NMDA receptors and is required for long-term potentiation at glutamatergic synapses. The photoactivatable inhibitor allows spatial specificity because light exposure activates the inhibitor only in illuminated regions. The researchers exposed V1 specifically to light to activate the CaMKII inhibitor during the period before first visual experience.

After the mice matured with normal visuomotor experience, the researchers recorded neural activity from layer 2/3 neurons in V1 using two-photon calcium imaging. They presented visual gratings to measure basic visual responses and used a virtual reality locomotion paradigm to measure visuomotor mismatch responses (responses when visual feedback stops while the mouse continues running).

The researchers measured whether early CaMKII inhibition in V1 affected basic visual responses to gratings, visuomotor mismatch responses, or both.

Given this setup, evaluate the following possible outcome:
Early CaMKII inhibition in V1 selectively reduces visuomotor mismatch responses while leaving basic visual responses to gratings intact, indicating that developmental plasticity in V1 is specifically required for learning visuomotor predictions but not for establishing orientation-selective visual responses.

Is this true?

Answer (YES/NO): NO